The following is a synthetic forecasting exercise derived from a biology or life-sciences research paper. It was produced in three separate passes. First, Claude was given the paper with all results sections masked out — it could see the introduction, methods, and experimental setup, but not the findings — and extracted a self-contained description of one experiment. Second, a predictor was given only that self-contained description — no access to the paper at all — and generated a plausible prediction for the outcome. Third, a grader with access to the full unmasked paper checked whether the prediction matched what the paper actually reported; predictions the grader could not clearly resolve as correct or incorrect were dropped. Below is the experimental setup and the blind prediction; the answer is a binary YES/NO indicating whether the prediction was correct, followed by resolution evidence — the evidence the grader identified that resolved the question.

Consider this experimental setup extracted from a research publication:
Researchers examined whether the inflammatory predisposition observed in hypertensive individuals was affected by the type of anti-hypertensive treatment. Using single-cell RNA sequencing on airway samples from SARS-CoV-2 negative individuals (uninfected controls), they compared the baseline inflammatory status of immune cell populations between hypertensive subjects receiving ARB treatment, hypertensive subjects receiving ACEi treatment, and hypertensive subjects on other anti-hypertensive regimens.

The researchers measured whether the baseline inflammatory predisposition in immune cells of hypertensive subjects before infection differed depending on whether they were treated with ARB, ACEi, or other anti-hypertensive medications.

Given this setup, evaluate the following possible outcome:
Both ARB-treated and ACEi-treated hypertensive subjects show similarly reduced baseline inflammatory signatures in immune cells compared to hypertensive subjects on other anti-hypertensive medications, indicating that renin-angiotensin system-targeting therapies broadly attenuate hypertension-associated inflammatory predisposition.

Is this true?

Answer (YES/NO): NO